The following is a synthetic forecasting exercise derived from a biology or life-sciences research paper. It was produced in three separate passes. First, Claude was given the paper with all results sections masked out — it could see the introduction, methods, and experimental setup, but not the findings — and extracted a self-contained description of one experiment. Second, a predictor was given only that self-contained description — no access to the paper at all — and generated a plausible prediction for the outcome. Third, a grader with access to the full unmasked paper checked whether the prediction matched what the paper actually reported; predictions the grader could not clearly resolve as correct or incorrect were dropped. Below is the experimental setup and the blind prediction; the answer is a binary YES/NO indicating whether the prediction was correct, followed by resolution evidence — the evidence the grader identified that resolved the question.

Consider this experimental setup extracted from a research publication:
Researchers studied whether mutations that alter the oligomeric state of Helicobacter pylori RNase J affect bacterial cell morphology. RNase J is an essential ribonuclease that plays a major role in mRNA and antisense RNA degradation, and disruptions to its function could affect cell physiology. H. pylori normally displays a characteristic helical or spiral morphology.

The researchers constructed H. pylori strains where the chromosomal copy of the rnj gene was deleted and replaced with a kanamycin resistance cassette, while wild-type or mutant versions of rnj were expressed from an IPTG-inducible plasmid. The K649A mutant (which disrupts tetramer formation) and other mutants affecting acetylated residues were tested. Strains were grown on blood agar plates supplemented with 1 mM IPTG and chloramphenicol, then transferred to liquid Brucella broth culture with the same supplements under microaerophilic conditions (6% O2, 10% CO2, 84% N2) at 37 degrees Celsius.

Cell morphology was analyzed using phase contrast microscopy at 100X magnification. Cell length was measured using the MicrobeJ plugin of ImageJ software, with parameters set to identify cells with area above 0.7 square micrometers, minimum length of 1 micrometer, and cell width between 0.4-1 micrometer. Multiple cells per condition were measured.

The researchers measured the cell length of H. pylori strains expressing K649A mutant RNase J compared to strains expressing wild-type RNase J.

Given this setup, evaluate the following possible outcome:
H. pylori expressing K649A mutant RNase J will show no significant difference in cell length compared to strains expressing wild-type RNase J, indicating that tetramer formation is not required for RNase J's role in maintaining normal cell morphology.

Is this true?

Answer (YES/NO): YES